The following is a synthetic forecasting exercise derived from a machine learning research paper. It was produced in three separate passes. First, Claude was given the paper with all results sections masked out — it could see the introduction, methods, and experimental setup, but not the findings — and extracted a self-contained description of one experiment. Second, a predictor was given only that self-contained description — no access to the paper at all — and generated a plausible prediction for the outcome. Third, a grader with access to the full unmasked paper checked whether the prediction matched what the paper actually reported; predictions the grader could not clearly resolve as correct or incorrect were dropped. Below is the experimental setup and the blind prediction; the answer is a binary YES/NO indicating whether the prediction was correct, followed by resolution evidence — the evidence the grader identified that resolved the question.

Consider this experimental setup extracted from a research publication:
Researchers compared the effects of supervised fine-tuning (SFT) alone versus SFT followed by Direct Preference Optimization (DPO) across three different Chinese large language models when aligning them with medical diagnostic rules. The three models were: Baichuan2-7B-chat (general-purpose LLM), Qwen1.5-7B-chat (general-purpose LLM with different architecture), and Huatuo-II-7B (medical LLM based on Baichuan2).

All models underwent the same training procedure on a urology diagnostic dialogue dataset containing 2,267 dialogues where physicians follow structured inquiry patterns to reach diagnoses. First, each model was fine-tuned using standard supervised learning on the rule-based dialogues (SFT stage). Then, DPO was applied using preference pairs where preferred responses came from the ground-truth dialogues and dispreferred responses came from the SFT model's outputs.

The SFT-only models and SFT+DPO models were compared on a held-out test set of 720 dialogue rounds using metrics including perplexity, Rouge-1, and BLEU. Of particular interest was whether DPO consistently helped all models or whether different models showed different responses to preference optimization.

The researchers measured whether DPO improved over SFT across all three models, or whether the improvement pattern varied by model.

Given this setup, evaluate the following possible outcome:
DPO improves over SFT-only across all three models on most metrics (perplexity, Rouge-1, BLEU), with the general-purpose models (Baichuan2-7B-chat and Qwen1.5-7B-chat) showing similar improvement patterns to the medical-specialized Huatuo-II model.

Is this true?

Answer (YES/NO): NO